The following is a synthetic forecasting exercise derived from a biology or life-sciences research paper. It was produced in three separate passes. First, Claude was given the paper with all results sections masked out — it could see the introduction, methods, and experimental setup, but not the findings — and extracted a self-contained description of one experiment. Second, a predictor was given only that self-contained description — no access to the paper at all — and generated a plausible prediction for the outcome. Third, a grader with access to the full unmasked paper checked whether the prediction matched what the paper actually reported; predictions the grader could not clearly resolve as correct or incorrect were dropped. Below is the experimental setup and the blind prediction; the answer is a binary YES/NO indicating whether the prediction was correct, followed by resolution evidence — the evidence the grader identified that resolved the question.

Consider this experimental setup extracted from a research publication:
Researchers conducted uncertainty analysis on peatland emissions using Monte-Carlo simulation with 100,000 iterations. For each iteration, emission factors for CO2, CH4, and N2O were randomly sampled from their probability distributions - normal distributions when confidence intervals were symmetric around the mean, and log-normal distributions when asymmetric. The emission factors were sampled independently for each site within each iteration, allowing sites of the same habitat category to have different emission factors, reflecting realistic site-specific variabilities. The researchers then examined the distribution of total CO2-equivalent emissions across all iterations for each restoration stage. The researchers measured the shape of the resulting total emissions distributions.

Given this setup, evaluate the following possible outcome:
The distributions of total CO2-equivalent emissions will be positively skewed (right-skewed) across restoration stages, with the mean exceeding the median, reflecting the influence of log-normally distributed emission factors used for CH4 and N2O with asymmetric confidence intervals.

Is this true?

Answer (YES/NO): NO